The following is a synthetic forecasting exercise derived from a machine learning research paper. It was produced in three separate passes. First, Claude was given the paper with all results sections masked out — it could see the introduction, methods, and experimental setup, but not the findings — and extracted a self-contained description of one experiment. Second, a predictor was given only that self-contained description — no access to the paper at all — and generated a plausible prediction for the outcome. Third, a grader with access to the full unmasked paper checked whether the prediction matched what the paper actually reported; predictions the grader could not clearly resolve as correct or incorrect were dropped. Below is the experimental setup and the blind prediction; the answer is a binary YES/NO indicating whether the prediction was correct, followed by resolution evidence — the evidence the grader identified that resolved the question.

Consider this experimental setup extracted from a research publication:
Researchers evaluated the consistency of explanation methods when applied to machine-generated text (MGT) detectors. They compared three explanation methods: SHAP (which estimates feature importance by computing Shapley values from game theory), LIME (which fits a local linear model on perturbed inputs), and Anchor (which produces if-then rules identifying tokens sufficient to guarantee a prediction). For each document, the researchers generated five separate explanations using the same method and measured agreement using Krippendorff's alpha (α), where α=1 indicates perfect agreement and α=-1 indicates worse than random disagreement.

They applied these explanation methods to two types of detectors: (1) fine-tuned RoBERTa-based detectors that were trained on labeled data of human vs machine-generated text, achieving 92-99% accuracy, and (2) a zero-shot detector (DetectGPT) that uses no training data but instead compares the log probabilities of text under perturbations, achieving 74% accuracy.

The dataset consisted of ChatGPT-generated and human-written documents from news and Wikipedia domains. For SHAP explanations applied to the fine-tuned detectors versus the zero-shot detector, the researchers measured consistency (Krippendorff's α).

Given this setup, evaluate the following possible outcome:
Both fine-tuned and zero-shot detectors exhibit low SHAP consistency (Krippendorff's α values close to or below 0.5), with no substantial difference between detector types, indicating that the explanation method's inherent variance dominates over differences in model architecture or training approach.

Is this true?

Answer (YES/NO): NO